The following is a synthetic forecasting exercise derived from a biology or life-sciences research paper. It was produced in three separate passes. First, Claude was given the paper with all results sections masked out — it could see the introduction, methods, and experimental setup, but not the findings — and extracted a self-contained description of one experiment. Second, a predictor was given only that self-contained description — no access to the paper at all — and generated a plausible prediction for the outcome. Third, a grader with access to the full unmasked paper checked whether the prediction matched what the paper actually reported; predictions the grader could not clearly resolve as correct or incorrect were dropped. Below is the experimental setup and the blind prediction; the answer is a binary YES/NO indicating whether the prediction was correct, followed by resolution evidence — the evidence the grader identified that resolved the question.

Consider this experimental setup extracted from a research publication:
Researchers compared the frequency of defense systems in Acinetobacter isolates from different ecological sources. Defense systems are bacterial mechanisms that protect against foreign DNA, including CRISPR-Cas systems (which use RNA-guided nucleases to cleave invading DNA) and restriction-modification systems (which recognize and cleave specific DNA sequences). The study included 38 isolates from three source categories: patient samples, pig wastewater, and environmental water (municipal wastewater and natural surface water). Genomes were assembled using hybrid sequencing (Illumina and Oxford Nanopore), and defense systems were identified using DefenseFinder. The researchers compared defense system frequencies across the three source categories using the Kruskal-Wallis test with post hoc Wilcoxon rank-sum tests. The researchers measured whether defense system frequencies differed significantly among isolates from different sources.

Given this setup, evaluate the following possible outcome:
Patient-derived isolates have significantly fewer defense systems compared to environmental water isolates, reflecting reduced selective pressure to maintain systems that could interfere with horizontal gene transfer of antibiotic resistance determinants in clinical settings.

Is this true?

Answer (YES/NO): NO